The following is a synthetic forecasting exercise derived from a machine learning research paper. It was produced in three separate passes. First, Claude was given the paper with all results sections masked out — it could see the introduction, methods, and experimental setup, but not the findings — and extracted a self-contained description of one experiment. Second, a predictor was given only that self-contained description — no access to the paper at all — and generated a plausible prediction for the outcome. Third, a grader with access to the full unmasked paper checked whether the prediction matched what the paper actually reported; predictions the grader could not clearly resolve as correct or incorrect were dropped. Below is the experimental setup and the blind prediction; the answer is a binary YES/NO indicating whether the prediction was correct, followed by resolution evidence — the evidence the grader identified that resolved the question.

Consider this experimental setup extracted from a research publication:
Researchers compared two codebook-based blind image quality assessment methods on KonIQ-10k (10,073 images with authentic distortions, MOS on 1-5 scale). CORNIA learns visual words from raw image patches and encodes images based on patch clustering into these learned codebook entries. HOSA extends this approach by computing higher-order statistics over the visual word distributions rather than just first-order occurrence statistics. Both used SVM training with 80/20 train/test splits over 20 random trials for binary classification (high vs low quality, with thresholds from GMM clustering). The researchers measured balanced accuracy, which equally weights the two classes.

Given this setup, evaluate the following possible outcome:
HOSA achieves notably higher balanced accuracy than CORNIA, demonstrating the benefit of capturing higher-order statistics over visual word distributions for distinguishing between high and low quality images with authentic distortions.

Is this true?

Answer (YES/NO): NO